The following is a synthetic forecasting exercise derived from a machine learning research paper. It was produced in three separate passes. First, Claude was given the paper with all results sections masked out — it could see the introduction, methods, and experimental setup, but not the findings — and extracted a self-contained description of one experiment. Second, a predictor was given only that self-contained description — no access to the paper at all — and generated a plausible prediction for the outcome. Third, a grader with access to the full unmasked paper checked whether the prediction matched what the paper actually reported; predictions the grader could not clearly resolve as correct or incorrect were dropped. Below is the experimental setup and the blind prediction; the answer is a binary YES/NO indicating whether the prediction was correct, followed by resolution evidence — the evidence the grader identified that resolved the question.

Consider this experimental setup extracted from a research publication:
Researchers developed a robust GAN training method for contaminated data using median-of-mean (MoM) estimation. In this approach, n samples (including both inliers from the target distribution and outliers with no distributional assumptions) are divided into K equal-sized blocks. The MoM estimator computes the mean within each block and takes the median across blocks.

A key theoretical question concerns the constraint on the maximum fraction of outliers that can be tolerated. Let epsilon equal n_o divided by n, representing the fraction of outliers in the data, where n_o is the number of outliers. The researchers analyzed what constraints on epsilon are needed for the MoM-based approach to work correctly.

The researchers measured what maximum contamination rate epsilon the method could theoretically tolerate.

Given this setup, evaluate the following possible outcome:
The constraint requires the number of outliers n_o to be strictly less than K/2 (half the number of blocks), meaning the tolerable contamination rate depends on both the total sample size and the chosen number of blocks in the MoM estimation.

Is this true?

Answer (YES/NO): YES